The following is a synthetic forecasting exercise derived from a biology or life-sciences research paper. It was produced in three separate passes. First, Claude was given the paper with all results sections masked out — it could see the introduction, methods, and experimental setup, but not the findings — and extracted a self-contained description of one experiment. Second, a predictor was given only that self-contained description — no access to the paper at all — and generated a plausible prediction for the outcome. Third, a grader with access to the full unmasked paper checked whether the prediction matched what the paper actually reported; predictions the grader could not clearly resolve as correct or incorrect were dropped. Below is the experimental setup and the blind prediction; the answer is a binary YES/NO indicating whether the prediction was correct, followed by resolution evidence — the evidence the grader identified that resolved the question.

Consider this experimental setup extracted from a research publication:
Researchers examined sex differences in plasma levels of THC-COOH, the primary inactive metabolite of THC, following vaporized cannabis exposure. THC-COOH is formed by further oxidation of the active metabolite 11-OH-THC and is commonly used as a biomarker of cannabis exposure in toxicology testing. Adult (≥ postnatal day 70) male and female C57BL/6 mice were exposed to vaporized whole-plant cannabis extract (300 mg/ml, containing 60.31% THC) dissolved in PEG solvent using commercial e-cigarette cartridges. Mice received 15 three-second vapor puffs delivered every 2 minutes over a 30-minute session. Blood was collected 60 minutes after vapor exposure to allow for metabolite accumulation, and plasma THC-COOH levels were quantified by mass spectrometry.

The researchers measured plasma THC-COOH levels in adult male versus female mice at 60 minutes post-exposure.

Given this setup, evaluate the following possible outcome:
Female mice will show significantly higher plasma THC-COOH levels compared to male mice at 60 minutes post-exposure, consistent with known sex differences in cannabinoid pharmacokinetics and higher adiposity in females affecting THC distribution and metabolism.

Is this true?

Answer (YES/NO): YES